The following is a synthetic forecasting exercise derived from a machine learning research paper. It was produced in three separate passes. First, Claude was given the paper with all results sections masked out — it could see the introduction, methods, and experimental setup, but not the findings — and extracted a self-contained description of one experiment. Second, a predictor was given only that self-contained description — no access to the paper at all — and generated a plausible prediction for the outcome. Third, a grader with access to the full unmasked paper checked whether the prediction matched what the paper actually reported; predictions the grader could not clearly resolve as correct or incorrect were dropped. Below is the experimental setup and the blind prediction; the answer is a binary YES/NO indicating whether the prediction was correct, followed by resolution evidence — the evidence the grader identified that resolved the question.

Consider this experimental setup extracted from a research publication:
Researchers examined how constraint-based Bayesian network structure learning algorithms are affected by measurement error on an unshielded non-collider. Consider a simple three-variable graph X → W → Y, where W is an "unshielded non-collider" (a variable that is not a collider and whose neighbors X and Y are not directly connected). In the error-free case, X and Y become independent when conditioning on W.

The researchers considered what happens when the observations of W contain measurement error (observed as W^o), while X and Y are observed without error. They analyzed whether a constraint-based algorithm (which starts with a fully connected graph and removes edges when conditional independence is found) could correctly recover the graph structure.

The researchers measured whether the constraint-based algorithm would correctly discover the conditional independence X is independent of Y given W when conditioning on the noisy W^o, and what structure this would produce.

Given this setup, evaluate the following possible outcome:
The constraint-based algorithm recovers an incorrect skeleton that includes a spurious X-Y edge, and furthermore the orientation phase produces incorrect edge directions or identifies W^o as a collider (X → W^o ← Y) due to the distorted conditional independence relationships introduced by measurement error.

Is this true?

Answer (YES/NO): NO